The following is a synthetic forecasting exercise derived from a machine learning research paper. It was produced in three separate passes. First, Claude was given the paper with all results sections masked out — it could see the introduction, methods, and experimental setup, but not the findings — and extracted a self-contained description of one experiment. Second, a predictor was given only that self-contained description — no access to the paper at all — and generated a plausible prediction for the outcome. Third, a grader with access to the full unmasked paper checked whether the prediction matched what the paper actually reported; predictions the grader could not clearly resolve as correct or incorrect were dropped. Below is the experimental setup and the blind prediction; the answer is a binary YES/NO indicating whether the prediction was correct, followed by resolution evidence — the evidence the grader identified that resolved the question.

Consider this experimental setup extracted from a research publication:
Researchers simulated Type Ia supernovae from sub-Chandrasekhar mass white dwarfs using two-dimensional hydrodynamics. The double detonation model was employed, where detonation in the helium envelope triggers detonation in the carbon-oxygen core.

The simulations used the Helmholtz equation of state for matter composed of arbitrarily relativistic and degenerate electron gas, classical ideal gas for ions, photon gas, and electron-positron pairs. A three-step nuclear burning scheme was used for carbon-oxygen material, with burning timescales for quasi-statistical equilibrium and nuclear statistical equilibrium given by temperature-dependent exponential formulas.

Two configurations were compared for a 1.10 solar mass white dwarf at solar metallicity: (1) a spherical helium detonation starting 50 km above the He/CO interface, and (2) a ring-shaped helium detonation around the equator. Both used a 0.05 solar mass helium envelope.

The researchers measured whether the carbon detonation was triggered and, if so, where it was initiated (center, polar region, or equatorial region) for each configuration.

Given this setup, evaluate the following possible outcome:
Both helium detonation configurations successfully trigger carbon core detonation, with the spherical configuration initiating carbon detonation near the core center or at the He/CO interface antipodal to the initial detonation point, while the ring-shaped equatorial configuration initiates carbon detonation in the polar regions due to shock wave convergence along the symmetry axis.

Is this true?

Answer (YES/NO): YES